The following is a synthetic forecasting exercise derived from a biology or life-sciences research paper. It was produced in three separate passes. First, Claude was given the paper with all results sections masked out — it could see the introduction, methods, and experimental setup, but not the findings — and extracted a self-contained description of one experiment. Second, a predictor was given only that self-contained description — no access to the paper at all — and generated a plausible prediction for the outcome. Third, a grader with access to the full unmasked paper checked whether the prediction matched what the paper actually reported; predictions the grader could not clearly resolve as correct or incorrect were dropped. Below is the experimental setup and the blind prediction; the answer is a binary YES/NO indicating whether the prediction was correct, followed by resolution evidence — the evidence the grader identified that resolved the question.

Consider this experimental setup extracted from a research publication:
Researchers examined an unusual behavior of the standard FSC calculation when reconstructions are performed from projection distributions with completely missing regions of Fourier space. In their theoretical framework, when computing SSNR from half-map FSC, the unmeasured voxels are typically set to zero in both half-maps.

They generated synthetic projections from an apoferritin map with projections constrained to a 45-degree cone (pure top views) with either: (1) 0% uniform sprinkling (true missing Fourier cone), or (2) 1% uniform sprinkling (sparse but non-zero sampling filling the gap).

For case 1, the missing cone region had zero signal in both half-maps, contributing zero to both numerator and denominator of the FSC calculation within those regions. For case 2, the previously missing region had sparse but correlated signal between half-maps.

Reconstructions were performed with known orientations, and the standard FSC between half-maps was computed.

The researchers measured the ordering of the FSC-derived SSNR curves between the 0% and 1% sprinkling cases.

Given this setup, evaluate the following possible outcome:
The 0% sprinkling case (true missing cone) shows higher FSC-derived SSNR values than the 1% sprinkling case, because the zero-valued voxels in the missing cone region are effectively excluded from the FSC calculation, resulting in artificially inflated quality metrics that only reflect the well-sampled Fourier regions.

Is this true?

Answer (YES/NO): YES